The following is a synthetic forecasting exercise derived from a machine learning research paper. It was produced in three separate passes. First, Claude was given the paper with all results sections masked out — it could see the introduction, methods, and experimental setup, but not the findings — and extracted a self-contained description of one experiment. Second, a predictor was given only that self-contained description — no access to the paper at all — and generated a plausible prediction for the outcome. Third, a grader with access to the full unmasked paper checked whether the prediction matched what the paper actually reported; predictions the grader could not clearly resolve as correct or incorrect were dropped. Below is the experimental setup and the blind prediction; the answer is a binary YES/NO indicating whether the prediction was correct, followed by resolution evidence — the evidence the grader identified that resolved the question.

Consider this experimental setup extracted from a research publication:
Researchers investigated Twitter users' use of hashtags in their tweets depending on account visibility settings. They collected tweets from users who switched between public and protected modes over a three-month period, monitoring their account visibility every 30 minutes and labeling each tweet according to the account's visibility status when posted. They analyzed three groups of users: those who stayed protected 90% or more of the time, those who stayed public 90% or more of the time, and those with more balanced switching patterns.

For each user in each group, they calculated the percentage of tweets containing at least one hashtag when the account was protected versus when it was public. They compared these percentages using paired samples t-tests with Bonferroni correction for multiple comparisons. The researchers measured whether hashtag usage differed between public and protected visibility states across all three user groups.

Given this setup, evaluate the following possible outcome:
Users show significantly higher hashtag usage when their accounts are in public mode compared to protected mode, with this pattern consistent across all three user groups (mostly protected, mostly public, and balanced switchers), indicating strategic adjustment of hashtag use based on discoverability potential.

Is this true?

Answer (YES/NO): YES